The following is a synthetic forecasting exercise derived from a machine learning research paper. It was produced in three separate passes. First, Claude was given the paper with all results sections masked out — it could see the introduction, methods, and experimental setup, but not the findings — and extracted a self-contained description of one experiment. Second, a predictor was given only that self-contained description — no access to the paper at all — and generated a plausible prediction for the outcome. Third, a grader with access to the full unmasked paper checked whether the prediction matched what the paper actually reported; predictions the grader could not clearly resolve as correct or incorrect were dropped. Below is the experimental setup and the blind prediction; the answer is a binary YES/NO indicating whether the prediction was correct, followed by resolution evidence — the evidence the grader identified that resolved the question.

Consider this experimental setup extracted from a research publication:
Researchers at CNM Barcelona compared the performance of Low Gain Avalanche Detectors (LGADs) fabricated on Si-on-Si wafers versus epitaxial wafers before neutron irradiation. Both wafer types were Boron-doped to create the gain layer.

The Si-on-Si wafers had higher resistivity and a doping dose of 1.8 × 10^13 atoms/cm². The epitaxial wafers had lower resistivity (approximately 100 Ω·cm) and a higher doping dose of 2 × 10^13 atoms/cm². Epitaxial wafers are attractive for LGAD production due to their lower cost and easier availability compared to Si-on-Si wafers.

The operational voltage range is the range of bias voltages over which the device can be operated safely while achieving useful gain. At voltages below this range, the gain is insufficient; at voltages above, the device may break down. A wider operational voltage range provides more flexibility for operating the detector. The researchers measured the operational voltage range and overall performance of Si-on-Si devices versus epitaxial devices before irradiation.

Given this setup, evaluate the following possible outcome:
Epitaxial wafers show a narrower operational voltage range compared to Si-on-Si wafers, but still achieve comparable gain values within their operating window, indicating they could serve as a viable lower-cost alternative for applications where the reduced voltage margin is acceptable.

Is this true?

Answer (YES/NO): NO